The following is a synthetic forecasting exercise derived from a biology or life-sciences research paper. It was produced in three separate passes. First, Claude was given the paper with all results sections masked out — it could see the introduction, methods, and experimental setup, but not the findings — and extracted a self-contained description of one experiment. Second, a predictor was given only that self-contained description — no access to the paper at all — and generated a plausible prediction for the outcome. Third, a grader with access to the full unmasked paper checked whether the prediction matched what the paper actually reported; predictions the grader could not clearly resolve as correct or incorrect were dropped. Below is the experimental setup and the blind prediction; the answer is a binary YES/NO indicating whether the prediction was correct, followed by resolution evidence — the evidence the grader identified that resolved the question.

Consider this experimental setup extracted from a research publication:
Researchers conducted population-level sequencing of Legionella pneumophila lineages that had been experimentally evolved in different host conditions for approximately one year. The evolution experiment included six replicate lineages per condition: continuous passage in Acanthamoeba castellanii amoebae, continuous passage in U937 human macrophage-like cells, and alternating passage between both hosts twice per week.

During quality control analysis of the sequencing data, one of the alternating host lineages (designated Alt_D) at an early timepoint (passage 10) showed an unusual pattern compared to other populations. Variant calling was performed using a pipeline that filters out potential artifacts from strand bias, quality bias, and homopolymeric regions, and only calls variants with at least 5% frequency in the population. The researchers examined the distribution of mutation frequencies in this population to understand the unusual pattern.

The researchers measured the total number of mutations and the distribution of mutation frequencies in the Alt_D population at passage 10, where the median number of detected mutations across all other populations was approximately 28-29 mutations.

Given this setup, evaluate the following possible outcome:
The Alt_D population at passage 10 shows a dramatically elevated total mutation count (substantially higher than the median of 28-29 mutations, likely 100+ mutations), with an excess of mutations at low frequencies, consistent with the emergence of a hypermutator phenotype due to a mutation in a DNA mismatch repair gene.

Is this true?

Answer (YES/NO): NO